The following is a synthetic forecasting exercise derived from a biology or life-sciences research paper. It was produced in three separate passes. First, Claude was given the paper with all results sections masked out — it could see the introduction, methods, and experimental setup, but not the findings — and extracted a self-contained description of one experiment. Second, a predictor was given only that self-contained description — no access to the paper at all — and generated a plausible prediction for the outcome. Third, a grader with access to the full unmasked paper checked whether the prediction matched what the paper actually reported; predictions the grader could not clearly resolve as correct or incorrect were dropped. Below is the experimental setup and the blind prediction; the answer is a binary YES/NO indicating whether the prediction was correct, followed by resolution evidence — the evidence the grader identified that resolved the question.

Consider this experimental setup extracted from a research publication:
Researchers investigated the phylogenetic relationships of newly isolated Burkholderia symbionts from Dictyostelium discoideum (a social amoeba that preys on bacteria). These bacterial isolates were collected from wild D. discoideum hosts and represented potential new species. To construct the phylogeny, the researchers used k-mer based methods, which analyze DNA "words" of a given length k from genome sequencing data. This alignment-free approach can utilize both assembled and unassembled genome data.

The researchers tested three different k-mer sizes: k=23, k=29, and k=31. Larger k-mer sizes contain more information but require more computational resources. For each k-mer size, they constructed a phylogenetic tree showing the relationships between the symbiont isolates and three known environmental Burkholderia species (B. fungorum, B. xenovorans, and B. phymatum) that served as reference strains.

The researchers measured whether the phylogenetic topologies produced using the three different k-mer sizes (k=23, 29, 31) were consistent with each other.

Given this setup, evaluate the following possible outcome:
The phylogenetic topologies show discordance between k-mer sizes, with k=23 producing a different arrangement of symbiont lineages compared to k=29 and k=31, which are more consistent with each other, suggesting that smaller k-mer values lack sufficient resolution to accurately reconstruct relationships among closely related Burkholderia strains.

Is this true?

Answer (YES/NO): NO